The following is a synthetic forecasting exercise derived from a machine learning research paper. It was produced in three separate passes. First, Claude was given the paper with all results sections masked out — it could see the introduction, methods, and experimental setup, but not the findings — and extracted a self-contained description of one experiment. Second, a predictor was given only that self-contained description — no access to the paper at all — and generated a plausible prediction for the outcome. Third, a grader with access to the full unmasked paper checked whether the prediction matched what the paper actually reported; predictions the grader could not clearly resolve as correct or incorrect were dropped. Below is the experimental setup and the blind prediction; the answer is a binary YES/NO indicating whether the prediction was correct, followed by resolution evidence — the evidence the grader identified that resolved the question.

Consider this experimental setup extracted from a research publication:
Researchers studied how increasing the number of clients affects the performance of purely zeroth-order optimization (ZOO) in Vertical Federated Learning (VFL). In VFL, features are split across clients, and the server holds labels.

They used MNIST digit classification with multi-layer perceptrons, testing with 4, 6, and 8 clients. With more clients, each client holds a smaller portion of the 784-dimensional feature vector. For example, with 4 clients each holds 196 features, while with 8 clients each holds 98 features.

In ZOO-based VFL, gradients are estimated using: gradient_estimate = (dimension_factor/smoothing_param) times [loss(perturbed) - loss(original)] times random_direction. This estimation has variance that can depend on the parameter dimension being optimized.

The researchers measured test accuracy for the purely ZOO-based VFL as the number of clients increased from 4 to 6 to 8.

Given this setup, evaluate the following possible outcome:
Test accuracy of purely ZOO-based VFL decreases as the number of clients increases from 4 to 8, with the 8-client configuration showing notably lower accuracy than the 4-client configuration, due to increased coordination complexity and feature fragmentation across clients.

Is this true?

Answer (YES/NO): NO